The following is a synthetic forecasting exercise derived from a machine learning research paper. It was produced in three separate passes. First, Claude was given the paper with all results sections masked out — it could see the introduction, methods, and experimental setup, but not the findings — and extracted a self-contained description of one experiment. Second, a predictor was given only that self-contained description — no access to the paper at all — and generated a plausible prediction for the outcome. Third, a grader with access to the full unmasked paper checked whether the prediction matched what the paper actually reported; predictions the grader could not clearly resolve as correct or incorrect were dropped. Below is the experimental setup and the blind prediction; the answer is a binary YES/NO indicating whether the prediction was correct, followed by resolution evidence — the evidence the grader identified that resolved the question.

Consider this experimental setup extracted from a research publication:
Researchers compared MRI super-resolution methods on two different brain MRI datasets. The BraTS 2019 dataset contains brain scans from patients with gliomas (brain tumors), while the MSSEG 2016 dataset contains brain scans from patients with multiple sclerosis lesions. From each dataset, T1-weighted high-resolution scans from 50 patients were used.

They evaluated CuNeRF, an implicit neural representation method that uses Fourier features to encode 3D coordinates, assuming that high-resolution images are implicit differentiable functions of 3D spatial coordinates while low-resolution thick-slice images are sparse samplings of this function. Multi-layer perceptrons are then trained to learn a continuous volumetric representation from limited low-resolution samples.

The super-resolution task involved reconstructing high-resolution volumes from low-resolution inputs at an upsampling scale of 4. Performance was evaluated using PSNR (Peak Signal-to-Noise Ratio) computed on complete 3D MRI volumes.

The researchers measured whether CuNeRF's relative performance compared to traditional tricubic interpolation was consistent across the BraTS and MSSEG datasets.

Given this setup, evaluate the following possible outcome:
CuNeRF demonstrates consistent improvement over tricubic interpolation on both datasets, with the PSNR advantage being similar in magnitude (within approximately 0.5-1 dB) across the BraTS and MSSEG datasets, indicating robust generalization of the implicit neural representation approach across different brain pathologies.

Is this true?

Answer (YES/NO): NO